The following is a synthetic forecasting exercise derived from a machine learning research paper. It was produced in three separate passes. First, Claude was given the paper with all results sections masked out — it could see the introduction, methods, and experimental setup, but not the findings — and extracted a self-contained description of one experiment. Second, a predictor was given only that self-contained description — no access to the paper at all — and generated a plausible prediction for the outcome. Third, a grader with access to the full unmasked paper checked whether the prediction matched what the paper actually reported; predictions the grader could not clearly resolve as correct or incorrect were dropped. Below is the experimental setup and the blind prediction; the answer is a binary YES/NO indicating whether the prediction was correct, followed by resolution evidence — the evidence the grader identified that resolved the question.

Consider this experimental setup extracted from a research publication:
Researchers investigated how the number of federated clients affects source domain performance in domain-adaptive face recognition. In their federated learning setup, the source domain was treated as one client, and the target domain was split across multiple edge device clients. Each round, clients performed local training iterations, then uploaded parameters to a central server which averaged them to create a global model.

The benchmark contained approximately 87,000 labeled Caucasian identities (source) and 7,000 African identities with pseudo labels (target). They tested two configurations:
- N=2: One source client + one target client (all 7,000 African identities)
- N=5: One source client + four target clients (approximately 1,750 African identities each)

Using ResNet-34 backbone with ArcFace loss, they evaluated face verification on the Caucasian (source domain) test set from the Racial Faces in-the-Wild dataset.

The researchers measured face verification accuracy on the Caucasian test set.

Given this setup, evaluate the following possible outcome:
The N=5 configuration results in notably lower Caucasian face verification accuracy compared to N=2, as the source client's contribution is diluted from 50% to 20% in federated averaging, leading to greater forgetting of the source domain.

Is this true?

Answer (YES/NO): YES